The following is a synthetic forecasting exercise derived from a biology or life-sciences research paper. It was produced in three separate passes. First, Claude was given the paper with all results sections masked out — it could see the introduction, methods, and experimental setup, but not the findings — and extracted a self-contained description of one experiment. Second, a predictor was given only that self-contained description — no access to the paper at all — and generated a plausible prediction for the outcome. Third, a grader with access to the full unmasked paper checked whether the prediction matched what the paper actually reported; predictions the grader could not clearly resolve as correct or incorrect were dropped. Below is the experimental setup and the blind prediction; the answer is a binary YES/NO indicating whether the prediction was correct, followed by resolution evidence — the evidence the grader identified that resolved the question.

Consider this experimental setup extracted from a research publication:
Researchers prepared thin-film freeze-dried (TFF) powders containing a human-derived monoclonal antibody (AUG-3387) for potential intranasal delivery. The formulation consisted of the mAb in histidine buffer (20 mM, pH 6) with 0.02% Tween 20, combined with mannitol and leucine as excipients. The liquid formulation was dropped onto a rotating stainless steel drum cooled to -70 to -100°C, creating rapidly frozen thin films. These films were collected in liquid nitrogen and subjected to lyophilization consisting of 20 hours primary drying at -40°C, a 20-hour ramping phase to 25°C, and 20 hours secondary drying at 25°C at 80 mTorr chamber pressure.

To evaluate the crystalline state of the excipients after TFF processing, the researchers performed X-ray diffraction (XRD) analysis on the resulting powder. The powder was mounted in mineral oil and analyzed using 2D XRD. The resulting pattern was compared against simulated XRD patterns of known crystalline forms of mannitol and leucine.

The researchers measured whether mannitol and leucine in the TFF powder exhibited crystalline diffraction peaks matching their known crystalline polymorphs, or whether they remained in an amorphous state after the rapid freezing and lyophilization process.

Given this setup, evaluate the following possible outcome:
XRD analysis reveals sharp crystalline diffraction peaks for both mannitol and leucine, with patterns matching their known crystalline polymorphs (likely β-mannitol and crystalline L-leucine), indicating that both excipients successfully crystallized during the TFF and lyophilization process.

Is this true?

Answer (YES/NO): NO